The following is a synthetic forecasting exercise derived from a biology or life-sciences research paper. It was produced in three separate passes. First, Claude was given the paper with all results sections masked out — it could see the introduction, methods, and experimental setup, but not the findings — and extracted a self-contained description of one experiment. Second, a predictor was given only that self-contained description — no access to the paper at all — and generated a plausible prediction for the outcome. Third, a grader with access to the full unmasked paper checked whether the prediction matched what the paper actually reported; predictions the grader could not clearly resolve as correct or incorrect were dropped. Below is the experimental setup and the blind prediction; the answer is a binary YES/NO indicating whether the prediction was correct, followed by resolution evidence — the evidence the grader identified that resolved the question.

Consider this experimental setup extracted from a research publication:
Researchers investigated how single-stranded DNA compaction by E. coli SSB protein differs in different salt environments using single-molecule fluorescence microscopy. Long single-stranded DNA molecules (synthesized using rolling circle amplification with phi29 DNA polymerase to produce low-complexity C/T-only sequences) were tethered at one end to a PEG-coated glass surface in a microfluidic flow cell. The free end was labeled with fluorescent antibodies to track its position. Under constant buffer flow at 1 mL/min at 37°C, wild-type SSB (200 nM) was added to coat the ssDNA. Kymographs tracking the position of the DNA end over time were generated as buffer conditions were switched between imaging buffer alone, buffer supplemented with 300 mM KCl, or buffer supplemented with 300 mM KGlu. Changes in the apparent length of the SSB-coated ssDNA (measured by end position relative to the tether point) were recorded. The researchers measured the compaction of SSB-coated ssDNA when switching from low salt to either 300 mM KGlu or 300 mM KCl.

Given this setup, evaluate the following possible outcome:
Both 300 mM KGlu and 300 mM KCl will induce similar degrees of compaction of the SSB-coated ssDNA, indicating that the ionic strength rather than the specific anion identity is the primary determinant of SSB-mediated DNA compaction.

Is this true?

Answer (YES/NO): NO